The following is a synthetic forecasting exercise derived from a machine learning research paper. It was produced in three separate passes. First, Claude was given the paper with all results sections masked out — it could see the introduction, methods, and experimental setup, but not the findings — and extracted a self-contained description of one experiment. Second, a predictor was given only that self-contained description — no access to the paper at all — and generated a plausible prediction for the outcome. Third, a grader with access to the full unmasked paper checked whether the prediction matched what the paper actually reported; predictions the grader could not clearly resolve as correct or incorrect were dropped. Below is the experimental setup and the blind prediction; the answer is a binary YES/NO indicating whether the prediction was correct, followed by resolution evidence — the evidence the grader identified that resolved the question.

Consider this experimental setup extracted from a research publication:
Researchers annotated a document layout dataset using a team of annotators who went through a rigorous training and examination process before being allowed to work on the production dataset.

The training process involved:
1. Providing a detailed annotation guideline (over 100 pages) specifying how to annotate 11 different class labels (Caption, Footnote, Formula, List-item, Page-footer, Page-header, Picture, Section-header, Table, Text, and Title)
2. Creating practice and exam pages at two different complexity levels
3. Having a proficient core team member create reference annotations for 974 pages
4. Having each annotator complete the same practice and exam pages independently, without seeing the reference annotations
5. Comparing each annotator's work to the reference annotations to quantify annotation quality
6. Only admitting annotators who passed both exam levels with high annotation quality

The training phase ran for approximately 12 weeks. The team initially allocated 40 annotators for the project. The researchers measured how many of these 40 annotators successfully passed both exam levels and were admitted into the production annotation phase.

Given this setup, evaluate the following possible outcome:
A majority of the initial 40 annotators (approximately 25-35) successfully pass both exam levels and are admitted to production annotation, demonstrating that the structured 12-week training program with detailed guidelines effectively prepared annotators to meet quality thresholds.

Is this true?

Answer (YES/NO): YES